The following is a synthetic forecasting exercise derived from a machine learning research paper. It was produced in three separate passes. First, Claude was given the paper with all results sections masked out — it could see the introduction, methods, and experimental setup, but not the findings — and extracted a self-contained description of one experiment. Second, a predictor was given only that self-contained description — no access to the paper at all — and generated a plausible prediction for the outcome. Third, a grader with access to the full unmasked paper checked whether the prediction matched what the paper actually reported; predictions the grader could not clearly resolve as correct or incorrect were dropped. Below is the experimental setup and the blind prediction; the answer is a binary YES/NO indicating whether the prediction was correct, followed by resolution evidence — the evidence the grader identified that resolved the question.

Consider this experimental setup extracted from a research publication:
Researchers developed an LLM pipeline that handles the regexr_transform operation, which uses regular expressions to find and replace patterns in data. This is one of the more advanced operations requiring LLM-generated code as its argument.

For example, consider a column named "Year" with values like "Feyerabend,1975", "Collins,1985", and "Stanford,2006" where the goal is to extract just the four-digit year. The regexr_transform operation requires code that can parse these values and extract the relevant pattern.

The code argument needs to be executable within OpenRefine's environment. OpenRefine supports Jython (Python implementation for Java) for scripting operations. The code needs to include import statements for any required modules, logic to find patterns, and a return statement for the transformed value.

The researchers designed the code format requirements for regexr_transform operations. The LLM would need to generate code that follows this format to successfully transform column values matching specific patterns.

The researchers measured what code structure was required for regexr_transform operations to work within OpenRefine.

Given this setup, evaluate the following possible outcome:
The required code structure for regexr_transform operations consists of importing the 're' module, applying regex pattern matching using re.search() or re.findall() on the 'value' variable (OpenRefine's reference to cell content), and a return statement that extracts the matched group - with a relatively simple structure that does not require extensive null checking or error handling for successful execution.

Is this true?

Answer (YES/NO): NO